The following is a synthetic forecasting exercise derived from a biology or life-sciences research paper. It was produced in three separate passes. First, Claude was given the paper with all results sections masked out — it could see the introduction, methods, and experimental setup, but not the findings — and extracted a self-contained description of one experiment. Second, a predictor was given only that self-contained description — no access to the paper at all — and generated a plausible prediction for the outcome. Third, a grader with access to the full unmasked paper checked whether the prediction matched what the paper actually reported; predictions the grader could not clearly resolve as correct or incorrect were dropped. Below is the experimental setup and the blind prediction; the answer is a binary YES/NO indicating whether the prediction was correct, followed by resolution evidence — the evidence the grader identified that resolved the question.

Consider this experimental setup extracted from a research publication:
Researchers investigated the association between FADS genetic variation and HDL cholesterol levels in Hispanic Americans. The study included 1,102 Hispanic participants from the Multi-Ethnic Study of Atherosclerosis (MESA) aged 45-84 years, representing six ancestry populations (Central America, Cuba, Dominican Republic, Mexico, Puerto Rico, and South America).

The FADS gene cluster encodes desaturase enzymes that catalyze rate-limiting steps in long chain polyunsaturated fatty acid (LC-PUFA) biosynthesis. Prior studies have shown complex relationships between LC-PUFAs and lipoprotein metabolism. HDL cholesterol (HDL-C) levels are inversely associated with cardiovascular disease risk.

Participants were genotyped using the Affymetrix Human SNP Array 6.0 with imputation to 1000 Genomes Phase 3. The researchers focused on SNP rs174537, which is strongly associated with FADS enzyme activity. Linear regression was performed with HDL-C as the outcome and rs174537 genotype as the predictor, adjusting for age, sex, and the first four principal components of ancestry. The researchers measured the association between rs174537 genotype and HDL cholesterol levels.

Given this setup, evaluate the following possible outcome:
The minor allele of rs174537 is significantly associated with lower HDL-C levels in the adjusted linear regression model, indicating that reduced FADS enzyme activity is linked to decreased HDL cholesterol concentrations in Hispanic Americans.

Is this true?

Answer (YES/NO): NO